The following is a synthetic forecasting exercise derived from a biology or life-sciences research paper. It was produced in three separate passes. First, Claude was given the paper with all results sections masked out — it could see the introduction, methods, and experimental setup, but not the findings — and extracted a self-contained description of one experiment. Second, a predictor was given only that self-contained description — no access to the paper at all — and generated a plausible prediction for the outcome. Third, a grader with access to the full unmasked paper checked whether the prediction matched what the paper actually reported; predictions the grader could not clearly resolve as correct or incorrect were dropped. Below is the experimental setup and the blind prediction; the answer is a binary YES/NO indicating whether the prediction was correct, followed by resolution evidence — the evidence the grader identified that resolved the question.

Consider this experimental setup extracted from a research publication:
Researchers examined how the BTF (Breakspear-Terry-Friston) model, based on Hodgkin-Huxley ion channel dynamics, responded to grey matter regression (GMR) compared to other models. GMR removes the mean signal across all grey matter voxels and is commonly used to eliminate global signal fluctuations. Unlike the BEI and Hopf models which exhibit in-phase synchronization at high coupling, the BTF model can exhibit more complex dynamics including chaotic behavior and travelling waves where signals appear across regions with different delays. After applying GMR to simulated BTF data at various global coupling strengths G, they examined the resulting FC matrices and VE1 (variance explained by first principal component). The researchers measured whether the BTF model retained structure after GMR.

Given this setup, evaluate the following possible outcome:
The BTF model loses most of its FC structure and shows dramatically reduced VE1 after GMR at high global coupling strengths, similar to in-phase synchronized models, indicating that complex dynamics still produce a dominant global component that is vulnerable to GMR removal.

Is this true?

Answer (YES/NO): NO